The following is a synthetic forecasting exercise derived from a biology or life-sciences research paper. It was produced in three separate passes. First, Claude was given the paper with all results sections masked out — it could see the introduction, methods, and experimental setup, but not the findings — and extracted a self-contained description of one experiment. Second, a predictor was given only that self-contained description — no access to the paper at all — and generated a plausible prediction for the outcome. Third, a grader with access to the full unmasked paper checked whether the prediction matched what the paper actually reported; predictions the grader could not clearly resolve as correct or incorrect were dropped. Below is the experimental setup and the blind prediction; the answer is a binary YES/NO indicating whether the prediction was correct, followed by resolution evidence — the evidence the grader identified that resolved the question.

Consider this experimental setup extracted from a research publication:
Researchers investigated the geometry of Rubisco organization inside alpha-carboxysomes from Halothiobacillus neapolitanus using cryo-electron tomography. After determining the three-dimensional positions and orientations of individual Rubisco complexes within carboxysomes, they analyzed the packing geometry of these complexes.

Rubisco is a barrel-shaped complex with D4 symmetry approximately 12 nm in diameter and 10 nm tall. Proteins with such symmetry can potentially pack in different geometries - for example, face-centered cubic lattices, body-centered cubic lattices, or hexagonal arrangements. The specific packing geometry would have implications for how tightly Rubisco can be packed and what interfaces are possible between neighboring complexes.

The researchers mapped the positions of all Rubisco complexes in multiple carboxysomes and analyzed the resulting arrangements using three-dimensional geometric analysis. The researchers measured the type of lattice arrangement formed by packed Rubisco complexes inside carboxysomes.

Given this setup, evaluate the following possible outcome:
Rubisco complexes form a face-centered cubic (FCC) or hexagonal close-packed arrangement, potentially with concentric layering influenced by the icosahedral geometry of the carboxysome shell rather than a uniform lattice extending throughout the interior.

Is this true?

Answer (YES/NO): NO